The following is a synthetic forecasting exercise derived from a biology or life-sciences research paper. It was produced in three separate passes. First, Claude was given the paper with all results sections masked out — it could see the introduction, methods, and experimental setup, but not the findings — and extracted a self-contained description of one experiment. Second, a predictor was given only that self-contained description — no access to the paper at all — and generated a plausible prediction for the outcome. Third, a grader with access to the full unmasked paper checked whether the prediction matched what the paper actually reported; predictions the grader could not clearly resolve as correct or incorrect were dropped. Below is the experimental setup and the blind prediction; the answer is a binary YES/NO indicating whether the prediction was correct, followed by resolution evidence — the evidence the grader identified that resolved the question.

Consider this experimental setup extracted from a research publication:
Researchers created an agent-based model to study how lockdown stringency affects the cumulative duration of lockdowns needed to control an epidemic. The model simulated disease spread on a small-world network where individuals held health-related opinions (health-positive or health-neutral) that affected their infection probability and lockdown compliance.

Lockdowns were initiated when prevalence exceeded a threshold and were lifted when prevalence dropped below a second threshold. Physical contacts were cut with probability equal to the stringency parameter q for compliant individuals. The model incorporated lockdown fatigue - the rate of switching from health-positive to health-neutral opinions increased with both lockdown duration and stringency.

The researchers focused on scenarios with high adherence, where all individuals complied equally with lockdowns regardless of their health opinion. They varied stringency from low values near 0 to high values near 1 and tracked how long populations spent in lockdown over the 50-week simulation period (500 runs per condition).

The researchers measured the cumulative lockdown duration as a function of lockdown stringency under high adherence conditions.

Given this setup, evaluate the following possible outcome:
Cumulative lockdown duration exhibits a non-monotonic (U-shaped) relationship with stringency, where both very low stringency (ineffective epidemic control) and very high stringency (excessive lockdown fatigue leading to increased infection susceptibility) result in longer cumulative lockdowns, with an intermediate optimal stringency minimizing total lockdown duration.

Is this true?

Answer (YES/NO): NO